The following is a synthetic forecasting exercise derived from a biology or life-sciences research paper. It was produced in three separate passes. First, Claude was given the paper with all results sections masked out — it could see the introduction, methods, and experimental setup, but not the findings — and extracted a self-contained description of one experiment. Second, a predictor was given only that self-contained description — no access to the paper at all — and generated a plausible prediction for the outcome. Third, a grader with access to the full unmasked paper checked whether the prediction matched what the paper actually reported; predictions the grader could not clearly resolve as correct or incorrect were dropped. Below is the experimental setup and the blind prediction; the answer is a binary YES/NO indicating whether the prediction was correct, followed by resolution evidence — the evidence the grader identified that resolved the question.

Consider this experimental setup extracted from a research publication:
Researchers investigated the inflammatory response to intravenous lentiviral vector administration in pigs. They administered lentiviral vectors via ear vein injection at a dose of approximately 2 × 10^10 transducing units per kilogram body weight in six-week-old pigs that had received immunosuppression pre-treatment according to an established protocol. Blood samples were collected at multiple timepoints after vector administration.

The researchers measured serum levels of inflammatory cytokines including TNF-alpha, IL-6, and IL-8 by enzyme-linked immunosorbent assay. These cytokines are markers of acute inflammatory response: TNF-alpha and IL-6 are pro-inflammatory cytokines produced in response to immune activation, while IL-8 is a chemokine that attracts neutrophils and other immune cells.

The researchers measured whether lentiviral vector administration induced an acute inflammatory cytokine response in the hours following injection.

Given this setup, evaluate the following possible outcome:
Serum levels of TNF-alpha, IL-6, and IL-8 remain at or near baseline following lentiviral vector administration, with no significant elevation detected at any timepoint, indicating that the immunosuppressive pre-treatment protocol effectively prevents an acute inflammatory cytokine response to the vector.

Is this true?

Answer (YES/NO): NO